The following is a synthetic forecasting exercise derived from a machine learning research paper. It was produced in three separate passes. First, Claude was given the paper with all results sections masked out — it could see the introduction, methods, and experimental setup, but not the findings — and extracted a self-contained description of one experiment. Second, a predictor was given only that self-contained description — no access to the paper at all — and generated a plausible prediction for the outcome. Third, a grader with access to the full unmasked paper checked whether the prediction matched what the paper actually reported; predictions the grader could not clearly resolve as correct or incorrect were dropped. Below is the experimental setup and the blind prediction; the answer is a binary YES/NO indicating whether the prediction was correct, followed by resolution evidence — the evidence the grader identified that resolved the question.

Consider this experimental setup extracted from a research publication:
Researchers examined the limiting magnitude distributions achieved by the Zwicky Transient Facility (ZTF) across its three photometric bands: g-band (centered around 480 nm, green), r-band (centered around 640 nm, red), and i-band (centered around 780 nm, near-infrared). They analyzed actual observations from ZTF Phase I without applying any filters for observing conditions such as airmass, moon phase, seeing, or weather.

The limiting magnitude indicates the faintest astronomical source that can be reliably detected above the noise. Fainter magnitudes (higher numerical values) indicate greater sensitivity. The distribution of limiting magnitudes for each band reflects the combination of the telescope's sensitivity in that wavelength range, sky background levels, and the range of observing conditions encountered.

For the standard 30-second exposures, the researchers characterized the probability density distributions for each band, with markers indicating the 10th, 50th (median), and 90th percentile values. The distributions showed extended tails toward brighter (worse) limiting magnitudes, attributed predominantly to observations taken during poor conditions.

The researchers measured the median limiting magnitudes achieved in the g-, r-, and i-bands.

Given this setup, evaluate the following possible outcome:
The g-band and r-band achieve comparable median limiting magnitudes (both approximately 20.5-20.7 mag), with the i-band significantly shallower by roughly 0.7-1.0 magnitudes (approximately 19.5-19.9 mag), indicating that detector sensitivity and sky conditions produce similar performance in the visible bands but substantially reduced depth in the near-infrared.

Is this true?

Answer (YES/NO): NO